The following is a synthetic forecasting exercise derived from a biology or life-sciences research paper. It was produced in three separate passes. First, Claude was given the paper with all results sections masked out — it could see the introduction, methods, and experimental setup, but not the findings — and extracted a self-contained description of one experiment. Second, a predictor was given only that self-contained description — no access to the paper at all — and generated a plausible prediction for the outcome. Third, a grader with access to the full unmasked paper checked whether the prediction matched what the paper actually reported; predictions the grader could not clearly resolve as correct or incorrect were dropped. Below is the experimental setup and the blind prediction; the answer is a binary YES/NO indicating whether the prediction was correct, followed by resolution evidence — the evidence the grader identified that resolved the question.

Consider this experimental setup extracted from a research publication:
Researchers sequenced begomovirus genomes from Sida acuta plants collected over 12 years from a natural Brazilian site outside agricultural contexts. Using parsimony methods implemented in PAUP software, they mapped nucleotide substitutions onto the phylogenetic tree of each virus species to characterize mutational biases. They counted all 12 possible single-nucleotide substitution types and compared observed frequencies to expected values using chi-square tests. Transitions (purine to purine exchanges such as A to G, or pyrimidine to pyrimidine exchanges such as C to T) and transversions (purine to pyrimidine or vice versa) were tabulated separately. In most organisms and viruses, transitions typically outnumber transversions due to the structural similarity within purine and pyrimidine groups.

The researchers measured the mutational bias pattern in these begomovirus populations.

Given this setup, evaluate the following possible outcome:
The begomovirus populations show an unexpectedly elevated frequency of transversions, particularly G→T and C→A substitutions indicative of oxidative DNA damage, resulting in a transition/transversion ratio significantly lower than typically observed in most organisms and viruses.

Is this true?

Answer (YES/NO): NO